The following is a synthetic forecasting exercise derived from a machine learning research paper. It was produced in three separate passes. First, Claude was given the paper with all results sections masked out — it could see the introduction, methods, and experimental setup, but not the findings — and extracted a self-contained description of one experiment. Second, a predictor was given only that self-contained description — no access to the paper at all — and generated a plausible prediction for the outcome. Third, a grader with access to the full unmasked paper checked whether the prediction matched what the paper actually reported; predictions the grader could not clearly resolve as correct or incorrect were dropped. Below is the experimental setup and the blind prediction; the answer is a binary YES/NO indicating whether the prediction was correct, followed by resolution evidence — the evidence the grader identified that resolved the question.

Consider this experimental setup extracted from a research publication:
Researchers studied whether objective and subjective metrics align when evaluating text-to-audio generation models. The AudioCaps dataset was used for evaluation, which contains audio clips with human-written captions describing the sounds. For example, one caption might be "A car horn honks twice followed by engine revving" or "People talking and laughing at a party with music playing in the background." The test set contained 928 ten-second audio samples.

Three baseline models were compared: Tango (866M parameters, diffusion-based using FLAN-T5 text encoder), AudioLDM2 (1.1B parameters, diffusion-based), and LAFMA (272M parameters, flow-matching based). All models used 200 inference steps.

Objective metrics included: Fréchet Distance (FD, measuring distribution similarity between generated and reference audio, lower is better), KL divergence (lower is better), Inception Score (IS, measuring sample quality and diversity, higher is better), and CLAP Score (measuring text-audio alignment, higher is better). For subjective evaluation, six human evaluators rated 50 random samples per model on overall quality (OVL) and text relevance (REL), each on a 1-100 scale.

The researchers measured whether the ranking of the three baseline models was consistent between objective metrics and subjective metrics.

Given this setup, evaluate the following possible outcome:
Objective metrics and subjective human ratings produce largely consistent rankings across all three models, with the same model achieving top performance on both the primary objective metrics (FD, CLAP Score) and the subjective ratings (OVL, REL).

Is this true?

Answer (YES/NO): NO